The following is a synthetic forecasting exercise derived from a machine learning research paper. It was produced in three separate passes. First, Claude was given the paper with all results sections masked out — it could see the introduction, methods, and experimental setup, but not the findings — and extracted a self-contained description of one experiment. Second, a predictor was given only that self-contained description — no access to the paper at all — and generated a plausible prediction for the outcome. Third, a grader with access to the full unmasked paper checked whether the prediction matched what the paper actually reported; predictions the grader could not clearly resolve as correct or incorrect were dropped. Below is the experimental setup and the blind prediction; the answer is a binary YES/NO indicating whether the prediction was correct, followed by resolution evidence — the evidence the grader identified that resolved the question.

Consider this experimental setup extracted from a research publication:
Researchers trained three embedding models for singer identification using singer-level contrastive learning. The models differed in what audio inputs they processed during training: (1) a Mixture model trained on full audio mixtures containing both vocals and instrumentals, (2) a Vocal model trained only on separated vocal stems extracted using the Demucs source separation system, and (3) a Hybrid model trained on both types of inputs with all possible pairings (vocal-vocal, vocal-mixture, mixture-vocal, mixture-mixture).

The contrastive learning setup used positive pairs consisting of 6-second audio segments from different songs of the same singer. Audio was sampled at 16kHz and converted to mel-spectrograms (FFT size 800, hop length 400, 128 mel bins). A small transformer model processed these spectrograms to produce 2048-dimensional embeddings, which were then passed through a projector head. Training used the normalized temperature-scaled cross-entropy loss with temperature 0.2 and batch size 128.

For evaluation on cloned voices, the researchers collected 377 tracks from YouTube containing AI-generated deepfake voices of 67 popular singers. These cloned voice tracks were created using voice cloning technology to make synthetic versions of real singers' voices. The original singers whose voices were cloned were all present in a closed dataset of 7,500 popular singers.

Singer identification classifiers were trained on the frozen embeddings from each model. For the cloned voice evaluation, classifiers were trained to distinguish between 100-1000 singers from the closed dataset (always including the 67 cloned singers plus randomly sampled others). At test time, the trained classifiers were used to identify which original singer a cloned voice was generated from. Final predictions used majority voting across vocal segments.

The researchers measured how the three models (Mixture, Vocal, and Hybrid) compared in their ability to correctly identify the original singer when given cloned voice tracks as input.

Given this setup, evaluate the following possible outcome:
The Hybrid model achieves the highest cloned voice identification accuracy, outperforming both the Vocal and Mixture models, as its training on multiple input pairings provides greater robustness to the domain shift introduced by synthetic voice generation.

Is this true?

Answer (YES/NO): NO